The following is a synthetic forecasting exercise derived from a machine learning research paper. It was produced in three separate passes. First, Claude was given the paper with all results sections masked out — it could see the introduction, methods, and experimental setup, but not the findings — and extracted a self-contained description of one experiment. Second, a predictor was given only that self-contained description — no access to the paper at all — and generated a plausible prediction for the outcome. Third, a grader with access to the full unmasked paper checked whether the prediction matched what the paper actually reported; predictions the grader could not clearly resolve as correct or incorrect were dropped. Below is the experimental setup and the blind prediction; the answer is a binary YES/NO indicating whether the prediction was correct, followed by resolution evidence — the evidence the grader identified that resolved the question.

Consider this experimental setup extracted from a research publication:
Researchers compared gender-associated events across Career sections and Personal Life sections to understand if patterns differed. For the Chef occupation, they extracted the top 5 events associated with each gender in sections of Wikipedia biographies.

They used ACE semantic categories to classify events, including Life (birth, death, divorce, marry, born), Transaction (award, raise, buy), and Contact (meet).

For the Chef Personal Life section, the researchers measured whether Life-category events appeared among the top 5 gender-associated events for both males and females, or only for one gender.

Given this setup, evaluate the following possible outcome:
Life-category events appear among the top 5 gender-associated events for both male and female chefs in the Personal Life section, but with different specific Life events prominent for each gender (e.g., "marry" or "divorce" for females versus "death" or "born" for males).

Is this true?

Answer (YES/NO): YES